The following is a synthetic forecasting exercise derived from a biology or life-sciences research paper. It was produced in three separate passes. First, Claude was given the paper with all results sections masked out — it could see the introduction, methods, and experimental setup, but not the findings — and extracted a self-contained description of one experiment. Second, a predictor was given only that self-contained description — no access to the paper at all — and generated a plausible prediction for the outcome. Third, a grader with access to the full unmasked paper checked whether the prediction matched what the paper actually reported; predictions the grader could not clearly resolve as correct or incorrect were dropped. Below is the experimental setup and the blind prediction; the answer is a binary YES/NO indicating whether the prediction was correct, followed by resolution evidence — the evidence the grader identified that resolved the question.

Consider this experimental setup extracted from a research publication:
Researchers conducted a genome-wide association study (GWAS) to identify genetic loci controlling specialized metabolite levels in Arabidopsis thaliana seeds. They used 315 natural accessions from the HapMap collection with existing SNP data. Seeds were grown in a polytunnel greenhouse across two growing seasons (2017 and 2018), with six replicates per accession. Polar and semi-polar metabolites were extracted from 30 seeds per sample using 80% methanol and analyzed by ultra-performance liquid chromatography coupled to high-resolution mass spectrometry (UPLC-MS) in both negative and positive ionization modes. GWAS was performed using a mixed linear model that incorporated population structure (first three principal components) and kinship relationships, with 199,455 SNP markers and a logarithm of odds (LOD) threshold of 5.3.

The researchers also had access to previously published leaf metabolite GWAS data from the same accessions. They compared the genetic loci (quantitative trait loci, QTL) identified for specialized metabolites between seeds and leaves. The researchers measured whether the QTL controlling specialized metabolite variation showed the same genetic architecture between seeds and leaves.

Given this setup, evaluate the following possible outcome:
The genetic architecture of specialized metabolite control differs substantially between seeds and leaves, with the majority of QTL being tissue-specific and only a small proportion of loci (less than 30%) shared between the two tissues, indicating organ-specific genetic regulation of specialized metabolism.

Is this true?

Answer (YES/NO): YES